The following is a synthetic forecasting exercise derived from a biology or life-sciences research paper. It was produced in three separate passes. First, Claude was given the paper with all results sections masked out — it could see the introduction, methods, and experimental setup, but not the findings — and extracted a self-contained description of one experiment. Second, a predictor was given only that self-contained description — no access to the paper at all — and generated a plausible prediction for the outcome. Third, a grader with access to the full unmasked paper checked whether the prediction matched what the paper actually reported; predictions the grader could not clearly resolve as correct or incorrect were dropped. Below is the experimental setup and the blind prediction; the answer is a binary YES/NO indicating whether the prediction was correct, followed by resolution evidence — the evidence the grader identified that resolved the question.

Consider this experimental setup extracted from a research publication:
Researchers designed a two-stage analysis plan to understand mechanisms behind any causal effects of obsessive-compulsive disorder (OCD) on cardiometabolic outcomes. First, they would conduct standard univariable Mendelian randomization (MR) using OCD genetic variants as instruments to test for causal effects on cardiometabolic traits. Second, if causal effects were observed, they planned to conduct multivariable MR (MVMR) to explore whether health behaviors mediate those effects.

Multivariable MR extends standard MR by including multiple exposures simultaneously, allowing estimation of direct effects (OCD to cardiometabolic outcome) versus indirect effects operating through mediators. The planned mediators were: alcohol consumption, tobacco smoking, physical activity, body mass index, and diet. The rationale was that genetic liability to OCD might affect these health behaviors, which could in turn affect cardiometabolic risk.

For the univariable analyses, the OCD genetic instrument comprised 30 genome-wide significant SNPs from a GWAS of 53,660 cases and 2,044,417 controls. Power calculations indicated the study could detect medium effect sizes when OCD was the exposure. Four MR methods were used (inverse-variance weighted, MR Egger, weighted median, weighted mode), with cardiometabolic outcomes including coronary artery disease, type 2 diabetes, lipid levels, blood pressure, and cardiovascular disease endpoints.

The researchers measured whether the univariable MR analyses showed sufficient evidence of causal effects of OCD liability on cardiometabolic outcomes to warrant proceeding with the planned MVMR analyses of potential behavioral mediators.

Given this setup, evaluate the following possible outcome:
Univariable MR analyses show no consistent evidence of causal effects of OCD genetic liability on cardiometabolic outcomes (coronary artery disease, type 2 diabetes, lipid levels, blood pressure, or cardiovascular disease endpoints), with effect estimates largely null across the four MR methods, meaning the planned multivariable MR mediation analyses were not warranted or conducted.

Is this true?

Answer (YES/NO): YES